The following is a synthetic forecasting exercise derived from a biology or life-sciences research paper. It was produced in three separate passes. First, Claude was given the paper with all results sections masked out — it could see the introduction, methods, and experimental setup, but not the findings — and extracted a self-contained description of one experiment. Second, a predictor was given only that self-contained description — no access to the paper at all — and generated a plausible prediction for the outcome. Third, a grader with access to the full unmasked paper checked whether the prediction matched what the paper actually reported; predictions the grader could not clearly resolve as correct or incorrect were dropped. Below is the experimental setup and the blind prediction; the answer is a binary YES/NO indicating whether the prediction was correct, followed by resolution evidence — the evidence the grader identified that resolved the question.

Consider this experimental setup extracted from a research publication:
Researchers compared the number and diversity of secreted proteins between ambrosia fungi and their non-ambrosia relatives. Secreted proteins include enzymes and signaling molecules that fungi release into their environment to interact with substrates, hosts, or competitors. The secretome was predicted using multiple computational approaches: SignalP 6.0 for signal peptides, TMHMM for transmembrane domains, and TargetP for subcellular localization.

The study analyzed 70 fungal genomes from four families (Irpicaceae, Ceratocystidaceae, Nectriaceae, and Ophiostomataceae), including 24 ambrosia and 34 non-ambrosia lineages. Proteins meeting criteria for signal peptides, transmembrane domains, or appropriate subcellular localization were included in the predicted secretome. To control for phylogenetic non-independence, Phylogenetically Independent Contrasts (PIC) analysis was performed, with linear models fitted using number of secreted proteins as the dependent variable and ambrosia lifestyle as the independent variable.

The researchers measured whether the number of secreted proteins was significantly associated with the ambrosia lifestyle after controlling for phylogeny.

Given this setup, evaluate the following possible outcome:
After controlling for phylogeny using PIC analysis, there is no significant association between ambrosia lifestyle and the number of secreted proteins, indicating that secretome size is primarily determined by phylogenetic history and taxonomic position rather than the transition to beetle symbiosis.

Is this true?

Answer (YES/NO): YES